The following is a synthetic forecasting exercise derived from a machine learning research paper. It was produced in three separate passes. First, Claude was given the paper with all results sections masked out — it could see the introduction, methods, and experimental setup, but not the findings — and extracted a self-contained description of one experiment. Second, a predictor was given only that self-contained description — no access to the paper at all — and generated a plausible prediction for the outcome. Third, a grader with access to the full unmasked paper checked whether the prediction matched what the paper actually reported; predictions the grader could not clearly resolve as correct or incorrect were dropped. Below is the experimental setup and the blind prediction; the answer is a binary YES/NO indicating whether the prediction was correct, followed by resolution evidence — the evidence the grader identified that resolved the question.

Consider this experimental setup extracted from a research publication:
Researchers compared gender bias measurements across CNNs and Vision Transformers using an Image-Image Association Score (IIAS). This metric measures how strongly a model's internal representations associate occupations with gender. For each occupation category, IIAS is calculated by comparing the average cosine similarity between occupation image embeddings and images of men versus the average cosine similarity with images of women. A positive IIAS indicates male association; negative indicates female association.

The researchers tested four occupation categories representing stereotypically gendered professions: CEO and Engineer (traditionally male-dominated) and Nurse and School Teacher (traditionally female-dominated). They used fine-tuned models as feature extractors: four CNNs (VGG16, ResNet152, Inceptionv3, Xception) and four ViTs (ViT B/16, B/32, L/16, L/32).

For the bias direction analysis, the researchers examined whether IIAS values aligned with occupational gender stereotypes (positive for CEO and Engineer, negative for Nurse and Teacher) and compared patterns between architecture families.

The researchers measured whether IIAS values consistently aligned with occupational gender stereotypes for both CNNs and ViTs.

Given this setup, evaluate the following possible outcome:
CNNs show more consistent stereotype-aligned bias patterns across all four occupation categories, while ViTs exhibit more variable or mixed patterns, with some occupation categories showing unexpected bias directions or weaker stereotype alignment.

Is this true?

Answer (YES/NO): NO